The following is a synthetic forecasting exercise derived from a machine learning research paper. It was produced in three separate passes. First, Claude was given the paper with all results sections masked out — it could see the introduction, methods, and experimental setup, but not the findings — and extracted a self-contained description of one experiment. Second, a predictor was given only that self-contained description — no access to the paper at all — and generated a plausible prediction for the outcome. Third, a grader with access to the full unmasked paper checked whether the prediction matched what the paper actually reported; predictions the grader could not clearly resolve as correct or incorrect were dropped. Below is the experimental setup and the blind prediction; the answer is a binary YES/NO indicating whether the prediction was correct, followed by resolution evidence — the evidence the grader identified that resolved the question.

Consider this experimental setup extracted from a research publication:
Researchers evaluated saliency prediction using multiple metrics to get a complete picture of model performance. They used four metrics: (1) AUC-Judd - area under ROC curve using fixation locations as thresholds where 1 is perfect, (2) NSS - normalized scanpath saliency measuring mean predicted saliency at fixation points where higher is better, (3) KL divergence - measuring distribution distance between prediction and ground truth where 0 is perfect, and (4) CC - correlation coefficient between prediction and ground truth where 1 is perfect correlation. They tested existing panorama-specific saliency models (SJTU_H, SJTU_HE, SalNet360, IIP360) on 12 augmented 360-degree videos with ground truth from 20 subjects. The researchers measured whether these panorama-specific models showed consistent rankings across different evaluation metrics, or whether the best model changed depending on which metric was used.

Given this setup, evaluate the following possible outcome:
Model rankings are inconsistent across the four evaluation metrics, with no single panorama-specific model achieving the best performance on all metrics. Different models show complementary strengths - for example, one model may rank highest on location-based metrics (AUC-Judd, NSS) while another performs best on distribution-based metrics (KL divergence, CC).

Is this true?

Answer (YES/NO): NO